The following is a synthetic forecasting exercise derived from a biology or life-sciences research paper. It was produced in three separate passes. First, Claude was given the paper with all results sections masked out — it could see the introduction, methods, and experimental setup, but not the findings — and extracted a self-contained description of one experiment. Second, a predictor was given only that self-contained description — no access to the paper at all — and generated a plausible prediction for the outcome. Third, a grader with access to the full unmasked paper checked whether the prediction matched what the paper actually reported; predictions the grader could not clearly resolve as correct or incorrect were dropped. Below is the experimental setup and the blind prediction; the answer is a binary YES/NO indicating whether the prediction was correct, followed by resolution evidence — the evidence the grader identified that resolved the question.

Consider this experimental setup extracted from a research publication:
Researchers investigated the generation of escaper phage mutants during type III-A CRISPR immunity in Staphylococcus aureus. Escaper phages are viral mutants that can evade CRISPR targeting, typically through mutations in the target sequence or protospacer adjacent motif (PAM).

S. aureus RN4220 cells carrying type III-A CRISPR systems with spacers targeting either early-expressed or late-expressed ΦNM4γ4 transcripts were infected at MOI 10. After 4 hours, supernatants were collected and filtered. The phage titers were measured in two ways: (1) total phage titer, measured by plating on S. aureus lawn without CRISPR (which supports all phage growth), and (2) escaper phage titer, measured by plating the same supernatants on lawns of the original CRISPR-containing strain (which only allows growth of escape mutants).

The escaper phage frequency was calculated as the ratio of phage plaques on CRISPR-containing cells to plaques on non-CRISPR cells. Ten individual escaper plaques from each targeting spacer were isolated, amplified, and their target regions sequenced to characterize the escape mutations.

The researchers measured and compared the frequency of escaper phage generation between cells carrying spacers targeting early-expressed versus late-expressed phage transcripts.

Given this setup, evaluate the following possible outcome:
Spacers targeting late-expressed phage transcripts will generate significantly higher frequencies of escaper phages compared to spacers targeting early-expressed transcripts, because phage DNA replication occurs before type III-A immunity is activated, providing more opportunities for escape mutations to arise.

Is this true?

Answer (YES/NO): NO